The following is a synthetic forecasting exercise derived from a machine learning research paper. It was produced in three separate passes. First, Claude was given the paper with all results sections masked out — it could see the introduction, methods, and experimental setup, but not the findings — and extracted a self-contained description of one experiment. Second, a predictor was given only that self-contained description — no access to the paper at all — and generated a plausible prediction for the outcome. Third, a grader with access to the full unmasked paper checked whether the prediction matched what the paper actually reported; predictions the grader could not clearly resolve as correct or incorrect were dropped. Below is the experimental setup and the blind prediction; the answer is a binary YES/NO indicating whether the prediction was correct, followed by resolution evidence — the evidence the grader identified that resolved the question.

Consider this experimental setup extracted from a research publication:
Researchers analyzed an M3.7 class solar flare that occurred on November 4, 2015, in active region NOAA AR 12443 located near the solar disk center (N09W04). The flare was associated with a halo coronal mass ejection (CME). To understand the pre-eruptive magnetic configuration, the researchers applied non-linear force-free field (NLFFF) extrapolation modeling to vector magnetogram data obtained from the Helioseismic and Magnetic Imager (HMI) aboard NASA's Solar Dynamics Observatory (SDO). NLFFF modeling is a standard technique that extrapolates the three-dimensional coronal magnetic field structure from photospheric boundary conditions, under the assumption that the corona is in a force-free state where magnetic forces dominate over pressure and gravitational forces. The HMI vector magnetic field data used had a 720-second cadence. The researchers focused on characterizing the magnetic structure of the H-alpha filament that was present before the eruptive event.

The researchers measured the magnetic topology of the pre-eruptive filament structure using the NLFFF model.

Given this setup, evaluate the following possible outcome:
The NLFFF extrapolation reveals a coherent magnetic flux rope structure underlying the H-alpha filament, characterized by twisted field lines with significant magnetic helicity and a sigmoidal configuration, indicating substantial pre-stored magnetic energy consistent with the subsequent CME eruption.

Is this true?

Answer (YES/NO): NO